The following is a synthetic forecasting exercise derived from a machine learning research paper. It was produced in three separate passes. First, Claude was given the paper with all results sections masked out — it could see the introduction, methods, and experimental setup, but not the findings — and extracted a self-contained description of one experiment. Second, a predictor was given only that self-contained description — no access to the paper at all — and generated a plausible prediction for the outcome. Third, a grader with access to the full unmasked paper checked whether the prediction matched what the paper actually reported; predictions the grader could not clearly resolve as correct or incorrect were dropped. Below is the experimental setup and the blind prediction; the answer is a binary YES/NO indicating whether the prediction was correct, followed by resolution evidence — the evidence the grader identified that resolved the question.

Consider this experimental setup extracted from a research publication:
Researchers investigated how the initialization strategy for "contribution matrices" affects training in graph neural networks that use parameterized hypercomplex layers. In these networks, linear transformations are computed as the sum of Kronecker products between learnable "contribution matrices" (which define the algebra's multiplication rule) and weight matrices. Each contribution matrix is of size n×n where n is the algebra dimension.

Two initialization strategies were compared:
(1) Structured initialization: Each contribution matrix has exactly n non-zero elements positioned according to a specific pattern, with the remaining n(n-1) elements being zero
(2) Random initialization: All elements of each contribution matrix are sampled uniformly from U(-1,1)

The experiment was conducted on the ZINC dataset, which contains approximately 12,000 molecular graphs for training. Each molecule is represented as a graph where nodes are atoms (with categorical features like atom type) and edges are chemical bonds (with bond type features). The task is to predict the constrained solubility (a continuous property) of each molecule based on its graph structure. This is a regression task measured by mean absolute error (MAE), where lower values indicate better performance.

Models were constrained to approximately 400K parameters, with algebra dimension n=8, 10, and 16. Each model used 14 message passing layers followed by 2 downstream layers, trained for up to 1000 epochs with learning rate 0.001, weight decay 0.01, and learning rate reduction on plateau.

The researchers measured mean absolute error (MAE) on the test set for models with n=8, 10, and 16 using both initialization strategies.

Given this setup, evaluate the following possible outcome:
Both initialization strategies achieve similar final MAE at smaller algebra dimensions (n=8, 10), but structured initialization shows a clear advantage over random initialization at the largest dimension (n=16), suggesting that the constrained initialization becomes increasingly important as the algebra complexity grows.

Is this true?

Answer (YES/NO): NO